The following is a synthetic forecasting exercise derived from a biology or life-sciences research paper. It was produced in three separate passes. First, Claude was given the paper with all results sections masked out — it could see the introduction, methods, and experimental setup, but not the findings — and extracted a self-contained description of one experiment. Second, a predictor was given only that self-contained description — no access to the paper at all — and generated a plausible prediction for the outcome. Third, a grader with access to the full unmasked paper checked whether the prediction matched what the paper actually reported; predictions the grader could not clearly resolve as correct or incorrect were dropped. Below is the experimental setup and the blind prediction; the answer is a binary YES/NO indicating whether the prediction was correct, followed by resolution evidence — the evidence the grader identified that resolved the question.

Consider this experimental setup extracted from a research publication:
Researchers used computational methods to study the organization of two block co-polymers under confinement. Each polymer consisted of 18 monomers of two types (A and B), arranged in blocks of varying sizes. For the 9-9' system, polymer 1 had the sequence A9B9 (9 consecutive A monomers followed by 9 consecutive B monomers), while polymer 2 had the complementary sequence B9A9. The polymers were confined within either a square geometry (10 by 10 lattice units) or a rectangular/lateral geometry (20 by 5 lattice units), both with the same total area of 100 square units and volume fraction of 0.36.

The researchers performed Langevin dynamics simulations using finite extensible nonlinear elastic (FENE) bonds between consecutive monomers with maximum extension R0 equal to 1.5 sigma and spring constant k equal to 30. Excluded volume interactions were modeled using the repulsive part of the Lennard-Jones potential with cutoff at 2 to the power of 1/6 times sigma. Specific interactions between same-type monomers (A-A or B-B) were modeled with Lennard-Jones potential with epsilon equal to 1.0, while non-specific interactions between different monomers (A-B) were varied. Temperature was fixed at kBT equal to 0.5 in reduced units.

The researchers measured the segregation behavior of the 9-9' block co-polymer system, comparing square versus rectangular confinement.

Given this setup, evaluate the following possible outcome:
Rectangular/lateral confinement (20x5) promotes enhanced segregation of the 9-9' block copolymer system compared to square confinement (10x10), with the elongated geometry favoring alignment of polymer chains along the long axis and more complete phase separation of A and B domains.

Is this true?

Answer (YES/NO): NO